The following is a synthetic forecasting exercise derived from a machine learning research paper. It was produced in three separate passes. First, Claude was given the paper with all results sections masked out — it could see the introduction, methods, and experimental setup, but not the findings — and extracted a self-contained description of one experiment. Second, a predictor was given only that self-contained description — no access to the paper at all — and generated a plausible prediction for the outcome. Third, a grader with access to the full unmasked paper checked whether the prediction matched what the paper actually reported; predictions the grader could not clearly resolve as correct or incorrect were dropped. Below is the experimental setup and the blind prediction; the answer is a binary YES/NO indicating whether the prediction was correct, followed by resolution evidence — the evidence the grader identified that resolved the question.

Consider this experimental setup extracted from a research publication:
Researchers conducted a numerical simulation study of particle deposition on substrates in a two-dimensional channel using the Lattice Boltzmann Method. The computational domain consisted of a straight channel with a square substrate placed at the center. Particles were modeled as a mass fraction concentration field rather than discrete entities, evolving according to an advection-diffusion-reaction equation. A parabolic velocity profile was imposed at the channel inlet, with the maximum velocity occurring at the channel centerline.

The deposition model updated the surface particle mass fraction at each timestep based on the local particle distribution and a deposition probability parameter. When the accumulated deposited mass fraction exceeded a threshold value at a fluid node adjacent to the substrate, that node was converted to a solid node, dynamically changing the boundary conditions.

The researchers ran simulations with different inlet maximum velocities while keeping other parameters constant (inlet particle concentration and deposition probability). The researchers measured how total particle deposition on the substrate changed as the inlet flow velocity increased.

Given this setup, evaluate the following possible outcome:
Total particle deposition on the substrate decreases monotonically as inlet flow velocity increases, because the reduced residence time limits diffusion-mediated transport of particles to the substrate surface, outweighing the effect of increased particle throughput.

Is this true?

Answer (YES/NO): NO